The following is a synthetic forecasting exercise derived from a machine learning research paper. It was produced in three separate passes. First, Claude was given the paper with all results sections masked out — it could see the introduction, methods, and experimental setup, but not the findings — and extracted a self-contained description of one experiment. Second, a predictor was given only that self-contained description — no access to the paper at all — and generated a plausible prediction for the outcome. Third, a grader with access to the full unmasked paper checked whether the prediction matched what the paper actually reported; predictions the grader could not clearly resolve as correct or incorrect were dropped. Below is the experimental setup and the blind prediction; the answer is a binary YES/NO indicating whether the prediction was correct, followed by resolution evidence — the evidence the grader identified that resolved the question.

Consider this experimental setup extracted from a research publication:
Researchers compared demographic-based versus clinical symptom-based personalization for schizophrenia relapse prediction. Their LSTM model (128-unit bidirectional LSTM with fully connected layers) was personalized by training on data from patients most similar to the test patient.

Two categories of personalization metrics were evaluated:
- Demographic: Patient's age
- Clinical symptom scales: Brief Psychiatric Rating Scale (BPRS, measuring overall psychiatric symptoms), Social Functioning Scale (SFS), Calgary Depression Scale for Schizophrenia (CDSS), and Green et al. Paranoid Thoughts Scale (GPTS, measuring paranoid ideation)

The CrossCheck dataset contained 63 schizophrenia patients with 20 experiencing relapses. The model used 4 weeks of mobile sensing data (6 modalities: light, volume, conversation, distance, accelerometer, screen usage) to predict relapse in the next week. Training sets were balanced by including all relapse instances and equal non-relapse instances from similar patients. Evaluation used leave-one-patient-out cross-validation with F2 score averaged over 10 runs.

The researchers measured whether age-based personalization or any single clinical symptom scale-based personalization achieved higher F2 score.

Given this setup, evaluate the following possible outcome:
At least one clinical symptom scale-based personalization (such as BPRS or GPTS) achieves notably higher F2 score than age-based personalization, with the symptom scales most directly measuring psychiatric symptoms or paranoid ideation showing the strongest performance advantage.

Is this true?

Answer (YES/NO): NO